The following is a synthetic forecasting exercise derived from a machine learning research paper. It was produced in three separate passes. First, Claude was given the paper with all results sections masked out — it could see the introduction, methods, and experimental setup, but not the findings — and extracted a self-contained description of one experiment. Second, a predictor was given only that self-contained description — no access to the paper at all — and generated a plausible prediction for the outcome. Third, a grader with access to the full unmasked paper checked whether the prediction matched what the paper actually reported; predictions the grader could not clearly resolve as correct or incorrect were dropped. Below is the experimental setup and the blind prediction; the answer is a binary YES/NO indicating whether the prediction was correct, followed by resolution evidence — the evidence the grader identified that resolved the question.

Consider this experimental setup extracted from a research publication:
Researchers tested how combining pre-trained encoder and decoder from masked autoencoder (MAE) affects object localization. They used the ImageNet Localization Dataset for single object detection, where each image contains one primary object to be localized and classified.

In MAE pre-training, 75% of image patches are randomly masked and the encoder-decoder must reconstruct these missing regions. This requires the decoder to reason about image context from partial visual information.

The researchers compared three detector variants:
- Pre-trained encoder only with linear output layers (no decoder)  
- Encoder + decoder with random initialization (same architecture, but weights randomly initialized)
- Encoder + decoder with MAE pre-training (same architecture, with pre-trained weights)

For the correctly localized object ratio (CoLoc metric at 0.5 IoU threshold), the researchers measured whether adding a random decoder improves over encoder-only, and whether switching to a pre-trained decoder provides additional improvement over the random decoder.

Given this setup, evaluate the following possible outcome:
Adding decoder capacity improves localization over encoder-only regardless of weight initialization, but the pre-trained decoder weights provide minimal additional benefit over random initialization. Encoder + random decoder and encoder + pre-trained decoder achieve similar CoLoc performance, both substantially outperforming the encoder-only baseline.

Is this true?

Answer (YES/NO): NO